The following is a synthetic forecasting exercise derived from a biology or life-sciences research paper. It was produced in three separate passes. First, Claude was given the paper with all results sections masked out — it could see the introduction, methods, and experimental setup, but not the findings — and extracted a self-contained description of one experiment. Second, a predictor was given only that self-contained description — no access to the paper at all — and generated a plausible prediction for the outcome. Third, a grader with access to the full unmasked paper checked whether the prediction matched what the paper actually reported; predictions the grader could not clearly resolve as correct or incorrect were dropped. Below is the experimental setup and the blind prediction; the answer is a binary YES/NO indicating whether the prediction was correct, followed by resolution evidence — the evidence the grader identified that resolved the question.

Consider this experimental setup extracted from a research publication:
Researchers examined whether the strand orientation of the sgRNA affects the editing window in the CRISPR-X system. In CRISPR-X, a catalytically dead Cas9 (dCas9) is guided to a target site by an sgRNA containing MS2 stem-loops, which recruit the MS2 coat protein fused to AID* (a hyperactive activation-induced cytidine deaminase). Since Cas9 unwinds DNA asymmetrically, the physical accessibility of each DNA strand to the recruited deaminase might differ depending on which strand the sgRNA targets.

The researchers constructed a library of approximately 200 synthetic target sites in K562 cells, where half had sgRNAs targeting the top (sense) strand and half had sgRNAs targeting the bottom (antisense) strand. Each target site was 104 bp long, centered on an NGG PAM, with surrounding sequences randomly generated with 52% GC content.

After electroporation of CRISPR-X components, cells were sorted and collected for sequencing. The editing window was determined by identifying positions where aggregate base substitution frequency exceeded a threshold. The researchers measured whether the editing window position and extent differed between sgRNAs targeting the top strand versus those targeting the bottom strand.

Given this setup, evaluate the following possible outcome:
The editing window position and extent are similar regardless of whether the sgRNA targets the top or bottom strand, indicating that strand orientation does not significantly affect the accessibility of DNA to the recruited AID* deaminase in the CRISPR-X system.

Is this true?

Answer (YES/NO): NO